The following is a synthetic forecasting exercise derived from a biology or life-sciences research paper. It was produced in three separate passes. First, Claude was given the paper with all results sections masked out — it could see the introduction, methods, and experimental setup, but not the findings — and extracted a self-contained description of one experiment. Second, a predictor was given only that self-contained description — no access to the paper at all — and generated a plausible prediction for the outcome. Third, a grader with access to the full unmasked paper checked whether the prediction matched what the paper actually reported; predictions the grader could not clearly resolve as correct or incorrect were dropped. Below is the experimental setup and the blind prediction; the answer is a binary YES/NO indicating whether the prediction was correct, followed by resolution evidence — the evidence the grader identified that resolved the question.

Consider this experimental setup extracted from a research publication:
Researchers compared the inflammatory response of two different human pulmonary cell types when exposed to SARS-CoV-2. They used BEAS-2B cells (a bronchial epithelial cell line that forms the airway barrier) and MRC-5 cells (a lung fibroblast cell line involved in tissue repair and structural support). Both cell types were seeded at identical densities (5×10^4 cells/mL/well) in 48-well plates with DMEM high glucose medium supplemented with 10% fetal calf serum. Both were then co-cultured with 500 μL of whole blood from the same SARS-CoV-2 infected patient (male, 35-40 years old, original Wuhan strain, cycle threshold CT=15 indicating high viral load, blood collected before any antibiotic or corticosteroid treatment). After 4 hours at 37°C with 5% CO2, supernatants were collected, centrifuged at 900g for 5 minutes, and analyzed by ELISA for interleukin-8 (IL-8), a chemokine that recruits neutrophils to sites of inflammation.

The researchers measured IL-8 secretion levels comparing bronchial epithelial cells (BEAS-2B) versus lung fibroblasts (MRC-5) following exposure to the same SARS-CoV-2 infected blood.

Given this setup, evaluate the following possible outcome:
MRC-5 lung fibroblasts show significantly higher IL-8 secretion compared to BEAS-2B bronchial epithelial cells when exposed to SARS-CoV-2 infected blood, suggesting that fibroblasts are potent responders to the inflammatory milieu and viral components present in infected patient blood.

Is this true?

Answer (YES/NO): NO